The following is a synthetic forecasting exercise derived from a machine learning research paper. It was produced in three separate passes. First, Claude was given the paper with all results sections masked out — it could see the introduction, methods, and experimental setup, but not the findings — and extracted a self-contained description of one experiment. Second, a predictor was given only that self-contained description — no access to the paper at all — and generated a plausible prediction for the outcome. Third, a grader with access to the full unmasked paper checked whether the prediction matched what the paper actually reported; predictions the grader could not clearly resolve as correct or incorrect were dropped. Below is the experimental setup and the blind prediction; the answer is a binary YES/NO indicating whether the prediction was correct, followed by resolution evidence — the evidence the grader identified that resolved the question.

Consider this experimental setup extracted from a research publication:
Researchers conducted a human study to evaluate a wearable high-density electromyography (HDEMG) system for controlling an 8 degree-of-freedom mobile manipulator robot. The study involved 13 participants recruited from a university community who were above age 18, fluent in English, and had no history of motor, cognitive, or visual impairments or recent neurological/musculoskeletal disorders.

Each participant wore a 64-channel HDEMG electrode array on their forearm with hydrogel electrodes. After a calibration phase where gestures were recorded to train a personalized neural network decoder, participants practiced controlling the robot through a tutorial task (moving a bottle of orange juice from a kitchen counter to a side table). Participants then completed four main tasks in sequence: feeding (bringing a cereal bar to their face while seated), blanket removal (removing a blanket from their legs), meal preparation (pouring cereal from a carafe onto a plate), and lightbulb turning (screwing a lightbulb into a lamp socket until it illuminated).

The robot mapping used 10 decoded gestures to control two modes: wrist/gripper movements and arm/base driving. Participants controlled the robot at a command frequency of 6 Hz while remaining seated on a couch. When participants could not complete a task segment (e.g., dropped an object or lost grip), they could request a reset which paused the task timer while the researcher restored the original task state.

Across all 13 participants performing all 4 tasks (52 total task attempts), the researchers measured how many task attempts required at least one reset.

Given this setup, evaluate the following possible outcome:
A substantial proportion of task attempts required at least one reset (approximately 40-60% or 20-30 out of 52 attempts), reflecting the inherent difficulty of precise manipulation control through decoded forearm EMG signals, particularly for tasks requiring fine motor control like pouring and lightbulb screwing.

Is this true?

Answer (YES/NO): NO